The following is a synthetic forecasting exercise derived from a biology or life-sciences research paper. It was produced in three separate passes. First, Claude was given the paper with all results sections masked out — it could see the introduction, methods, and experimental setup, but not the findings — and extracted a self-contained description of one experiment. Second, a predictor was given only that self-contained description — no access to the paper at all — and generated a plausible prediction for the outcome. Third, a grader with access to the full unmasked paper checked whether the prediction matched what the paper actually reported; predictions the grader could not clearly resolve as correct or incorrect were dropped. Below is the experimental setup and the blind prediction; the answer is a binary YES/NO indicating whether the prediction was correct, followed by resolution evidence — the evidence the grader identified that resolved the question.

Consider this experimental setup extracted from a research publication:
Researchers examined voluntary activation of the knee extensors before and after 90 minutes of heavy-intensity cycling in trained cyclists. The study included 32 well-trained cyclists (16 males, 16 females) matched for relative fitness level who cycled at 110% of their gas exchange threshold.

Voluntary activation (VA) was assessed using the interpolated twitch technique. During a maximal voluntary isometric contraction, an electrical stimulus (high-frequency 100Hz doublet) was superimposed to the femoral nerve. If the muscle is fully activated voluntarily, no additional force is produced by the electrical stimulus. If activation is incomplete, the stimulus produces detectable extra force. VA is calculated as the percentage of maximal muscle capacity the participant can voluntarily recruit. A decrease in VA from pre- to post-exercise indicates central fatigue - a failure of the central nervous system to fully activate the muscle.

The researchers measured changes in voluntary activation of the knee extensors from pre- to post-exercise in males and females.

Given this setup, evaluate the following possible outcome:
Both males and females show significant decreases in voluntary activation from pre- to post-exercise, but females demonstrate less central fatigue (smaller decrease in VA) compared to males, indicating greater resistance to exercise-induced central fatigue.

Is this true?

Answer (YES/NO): NO